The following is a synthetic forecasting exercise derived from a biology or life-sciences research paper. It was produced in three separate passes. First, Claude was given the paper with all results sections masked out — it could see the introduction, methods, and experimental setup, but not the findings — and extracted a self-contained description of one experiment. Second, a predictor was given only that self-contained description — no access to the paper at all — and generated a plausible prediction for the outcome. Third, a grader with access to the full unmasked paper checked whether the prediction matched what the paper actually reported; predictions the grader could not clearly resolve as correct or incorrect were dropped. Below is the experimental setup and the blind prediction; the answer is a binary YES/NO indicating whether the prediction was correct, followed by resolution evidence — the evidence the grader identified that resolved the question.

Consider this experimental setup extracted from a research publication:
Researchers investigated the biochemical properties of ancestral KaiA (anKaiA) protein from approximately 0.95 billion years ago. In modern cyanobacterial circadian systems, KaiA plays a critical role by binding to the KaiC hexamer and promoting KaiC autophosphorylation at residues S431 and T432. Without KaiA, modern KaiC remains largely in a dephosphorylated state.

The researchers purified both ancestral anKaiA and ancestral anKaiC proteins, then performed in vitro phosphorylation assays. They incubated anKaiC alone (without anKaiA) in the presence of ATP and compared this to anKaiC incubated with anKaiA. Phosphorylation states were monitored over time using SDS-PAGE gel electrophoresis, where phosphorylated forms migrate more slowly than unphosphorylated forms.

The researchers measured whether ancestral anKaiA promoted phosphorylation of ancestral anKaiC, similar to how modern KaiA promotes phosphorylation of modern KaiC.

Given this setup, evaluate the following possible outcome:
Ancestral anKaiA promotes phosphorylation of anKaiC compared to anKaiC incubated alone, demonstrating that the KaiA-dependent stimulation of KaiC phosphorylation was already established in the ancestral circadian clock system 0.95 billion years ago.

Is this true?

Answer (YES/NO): NO